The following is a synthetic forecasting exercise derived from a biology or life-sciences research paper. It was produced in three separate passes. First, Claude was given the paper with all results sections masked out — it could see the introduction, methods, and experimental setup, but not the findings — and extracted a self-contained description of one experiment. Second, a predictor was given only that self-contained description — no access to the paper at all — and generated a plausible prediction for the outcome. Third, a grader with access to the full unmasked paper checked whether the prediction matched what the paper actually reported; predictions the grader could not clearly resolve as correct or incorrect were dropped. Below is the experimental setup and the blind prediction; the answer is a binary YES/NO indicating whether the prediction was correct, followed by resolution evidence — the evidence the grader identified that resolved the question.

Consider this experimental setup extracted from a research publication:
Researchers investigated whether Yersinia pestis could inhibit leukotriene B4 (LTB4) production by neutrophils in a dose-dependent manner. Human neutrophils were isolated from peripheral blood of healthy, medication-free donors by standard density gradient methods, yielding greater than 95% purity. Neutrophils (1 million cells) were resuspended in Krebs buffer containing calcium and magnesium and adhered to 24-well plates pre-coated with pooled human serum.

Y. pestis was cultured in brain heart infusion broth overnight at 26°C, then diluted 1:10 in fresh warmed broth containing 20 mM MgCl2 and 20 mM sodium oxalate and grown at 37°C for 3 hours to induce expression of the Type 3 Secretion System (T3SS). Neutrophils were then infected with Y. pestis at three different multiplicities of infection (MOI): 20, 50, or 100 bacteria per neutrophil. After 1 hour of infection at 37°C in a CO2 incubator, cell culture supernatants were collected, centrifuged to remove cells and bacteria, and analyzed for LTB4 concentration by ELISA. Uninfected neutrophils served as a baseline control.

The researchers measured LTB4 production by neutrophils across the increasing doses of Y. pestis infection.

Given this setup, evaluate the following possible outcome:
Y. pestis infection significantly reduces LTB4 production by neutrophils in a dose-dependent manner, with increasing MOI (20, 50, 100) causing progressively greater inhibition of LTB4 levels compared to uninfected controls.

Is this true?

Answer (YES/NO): NO